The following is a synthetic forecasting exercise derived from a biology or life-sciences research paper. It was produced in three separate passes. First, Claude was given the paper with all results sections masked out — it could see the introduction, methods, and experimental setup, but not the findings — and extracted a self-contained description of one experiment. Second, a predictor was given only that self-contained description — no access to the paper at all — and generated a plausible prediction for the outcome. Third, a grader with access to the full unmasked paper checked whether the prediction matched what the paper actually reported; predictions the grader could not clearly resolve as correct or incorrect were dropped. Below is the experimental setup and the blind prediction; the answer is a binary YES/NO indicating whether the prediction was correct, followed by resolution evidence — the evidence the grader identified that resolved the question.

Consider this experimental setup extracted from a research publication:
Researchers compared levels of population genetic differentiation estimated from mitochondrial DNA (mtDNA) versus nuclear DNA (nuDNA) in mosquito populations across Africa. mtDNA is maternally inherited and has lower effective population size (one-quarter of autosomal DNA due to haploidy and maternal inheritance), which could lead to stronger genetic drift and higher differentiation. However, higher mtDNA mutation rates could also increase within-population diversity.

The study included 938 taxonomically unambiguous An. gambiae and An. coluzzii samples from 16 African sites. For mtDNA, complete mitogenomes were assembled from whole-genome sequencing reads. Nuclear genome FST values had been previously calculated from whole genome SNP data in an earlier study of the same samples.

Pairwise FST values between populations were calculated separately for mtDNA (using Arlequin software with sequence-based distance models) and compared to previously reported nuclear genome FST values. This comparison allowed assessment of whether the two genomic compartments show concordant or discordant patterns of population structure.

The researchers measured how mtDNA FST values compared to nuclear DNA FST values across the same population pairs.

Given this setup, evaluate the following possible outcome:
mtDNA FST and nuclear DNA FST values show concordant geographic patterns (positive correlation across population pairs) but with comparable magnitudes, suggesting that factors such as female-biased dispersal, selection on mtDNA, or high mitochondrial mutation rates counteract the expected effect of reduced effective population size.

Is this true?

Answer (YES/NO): NO